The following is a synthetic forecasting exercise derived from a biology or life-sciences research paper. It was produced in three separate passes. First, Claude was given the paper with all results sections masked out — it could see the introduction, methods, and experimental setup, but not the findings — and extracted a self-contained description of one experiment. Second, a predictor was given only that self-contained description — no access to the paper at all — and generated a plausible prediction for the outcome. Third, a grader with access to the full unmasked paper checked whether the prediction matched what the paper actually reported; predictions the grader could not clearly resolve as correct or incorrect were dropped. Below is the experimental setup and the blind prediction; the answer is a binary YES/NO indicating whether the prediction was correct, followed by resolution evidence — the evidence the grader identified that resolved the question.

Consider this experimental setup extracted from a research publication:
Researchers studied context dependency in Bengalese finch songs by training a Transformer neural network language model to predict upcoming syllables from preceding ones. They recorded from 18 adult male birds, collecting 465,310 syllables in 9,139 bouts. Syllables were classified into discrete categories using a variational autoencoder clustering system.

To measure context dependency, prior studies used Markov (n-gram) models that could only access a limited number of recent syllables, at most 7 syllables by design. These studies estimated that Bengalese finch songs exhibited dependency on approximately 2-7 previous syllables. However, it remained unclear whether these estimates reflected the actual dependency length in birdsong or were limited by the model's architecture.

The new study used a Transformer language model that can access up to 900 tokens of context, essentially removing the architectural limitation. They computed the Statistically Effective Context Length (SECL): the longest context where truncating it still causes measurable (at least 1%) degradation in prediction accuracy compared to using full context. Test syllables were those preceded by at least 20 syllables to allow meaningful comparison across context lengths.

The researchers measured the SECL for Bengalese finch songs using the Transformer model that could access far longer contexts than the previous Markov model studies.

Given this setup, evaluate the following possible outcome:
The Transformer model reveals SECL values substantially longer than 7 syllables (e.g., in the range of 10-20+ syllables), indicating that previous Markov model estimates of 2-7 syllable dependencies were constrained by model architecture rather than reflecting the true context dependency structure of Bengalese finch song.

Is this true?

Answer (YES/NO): NO